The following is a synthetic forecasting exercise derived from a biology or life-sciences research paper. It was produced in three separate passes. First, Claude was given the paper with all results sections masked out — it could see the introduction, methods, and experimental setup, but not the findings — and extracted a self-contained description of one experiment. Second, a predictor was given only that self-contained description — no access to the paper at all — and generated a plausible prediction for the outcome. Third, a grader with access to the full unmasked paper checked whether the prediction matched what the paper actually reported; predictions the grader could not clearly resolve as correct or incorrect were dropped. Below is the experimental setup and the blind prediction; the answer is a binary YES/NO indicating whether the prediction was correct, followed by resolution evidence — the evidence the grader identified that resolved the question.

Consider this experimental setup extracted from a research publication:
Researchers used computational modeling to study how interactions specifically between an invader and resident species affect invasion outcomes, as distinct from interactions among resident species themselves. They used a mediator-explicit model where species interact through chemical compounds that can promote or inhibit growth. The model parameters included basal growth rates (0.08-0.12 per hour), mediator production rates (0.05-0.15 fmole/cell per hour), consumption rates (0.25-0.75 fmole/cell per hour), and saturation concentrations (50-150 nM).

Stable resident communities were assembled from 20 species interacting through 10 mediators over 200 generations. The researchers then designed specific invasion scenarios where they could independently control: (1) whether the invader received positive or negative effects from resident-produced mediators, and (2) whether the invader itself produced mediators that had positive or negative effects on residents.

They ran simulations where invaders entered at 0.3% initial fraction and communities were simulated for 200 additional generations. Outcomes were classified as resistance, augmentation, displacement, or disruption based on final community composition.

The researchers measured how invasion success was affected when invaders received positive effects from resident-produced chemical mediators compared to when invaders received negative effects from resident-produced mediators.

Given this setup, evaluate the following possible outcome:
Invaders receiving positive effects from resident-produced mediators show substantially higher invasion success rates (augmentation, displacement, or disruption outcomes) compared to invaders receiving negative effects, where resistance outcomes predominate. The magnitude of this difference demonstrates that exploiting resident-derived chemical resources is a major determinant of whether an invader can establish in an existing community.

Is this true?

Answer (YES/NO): YES